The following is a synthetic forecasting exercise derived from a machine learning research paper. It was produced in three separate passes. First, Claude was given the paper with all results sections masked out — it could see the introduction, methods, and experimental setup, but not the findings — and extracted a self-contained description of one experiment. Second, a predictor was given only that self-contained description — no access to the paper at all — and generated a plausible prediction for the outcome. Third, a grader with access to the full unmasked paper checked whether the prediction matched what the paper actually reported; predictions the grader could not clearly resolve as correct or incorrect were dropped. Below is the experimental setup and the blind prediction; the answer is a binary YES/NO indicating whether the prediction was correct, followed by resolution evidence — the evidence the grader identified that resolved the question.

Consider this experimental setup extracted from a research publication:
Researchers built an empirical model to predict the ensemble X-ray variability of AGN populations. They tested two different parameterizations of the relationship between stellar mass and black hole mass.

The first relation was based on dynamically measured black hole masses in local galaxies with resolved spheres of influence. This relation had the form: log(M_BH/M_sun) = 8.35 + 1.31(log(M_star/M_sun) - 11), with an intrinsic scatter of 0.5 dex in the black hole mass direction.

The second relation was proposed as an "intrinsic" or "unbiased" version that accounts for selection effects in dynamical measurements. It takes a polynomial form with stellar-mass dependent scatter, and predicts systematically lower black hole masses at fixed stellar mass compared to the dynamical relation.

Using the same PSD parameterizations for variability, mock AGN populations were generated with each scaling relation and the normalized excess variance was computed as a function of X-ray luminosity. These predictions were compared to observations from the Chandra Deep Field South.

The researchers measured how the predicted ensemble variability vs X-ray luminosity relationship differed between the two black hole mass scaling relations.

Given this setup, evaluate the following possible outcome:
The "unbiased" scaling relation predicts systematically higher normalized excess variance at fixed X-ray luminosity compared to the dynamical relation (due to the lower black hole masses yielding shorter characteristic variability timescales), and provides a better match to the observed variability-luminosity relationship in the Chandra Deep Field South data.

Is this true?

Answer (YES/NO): NO